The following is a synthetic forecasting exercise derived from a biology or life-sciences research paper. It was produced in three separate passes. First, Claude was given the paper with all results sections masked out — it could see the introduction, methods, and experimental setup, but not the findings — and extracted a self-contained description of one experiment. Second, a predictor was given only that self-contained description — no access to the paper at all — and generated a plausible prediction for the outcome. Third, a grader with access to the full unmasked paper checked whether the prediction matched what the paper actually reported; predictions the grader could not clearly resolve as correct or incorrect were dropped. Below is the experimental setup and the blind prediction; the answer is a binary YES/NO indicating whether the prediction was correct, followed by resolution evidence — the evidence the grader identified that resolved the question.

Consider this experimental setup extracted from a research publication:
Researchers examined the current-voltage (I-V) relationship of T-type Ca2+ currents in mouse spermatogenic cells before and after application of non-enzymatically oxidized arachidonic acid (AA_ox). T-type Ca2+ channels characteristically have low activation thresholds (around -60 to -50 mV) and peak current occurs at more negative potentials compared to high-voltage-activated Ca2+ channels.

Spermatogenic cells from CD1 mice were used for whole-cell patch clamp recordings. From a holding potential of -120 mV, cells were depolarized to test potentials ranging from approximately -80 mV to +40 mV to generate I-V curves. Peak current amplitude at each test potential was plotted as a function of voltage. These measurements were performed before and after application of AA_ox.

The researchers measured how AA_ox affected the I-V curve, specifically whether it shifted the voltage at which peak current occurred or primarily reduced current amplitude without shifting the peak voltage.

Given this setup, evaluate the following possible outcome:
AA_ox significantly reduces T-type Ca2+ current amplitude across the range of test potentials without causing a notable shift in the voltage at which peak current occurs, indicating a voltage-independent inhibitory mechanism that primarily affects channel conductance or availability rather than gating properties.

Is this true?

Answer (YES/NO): NO